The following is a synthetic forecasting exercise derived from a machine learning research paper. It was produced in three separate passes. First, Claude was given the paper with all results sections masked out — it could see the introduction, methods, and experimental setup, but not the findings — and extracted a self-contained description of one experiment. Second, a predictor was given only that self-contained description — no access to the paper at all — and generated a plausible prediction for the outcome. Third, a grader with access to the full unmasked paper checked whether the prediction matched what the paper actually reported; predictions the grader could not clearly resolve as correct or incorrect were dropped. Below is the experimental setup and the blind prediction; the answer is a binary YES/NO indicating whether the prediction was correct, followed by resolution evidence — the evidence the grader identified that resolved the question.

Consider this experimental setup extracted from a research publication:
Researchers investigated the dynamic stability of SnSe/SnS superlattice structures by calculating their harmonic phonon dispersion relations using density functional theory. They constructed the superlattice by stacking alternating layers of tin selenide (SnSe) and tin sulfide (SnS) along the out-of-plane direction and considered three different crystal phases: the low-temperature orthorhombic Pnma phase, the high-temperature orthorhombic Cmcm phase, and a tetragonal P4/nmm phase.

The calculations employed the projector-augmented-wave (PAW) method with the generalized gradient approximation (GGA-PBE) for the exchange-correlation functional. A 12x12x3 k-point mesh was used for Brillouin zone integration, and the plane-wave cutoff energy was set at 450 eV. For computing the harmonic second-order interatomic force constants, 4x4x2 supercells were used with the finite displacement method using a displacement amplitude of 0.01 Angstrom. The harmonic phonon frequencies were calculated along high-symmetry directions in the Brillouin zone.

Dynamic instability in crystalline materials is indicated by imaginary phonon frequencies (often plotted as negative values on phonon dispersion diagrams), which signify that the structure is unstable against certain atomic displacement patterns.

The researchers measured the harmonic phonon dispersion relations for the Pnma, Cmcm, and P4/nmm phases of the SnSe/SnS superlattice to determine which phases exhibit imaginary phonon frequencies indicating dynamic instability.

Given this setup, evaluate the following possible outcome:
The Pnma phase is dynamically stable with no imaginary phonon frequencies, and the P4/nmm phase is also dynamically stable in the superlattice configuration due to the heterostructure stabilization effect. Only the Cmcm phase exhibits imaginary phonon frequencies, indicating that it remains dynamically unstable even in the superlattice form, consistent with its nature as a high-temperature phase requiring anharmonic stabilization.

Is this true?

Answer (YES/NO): NO